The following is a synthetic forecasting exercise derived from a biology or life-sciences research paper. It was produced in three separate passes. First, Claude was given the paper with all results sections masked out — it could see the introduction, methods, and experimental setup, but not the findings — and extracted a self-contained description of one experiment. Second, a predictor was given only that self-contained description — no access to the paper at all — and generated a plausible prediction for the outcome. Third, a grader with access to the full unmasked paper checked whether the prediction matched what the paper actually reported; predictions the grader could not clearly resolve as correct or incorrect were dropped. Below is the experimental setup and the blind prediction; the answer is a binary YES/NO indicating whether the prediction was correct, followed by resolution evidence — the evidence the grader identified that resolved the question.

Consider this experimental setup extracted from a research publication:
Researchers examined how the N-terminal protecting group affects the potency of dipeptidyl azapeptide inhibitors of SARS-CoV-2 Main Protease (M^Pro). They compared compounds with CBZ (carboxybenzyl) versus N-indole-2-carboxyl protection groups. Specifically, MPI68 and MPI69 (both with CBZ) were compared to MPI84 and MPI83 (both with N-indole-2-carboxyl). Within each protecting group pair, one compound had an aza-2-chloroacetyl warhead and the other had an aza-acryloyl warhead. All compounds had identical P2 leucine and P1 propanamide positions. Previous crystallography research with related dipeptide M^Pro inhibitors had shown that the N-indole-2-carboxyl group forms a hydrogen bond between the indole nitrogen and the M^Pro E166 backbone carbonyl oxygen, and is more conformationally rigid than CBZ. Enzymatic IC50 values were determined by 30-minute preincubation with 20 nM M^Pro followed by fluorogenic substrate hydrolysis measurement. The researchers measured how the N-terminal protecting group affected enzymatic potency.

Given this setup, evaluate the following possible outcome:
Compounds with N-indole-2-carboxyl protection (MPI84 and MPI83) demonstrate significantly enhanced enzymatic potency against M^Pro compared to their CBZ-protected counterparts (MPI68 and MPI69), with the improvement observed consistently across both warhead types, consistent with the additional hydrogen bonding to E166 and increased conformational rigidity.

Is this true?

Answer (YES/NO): YES